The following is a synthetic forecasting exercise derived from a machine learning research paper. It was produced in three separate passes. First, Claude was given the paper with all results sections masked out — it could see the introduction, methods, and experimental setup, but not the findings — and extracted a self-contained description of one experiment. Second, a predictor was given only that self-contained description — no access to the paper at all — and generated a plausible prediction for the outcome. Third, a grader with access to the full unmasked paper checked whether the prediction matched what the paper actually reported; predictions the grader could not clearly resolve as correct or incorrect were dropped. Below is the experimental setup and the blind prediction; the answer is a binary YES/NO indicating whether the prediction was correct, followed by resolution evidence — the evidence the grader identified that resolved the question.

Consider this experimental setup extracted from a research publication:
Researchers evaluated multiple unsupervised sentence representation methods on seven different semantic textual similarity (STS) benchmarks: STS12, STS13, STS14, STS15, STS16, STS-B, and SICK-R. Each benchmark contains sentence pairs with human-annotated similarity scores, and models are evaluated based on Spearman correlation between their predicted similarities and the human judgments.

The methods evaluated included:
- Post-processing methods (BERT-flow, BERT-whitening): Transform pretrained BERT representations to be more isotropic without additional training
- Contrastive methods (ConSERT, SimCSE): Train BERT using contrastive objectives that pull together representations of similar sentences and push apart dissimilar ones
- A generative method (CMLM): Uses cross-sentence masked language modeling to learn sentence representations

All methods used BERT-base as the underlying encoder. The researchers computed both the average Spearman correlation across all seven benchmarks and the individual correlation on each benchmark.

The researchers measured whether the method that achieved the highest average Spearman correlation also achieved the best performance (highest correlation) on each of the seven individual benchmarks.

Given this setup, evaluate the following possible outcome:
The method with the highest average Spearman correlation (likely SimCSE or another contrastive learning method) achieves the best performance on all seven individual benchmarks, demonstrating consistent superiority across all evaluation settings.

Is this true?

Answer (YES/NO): NO